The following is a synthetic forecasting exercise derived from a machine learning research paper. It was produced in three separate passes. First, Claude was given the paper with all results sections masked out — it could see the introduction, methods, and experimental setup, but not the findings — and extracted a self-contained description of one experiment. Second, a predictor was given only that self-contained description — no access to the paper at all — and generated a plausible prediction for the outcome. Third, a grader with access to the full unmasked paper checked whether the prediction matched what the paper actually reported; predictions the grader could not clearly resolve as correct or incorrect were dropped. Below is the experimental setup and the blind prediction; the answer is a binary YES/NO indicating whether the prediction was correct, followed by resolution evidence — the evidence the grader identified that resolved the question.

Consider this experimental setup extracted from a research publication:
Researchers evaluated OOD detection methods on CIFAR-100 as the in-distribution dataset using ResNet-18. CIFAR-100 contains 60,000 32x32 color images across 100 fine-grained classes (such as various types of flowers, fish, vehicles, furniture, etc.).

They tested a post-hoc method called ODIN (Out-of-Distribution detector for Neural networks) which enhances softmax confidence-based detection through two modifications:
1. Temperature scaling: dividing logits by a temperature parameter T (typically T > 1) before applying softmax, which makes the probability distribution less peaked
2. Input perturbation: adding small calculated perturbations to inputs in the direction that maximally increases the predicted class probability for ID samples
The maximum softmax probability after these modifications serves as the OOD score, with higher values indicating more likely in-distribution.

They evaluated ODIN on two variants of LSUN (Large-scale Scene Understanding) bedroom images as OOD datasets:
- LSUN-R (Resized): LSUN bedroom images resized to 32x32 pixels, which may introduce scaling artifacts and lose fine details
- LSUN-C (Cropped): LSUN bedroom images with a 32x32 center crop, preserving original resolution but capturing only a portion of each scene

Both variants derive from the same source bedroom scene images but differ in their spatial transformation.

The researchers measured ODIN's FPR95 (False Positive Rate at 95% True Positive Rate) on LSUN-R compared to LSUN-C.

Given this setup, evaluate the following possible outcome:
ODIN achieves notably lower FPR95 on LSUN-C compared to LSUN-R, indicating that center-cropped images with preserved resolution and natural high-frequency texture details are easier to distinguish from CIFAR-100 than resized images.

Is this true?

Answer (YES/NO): NO